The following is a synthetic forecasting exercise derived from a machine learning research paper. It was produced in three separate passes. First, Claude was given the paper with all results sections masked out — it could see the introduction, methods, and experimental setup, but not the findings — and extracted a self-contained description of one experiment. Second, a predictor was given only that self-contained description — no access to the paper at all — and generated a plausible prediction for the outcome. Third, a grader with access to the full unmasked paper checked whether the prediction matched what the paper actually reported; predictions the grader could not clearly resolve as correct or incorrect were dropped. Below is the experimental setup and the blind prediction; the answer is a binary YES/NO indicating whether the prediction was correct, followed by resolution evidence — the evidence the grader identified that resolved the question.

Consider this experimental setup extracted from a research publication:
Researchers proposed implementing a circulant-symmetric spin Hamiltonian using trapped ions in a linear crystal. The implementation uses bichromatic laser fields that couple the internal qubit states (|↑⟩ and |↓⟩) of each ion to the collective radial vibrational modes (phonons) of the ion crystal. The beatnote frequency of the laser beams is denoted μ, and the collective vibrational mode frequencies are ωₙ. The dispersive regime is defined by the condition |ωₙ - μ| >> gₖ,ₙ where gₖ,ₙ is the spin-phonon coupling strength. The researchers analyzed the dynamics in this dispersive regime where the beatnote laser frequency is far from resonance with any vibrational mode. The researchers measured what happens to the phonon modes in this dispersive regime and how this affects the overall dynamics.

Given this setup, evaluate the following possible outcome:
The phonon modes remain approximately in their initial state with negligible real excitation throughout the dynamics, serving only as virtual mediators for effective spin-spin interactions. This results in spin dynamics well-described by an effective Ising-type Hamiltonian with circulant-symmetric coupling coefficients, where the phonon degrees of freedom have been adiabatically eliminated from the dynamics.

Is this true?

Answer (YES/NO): NO